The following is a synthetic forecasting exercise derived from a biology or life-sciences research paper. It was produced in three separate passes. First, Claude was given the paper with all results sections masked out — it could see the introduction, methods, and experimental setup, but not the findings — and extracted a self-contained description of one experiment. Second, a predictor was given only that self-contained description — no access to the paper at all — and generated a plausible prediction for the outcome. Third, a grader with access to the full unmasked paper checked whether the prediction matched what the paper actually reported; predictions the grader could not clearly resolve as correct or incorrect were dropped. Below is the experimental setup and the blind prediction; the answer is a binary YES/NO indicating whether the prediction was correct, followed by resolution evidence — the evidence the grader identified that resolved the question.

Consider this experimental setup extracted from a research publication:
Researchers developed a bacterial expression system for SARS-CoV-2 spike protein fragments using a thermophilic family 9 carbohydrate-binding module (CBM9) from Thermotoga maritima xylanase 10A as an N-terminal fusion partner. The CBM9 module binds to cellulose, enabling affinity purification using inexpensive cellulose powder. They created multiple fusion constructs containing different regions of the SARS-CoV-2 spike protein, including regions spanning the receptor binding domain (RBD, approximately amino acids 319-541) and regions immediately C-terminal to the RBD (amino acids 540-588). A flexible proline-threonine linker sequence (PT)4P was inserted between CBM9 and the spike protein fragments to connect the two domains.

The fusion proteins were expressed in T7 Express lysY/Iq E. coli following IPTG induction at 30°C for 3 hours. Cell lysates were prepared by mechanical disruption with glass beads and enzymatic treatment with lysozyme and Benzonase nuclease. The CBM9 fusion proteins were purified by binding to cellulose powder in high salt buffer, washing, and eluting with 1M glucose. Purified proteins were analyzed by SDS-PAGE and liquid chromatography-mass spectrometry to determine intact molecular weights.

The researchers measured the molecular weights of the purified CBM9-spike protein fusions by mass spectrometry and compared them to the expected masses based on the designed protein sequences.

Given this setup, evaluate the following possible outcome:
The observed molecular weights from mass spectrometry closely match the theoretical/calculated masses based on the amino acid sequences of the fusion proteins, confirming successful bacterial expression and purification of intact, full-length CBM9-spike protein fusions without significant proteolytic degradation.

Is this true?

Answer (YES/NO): NO